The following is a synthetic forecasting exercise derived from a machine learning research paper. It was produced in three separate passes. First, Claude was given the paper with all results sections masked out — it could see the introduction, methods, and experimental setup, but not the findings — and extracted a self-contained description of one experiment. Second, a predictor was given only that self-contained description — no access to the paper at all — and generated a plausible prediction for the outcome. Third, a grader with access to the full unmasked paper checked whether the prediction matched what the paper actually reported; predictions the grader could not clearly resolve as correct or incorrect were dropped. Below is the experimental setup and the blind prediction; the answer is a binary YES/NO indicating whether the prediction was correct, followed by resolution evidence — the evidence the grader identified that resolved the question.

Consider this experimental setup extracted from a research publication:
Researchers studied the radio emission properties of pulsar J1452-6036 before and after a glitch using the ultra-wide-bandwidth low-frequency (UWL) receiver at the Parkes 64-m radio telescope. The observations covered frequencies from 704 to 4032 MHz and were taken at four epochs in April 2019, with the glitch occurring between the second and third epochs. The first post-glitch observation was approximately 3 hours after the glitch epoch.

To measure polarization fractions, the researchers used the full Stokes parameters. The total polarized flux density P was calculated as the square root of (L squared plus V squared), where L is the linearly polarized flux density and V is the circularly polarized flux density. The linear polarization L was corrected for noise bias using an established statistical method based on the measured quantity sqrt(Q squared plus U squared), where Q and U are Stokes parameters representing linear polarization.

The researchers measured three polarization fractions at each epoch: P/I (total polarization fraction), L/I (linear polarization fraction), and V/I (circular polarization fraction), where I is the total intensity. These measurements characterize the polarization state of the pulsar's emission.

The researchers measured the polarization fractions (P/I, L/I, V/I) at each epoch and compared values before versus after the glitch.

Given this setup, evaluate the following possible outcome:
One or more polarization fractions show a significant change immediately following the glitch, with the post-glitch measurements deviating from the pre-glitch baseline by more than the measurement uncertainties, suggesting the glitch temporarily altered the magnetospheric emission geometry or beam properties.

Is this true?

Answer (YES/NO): NO